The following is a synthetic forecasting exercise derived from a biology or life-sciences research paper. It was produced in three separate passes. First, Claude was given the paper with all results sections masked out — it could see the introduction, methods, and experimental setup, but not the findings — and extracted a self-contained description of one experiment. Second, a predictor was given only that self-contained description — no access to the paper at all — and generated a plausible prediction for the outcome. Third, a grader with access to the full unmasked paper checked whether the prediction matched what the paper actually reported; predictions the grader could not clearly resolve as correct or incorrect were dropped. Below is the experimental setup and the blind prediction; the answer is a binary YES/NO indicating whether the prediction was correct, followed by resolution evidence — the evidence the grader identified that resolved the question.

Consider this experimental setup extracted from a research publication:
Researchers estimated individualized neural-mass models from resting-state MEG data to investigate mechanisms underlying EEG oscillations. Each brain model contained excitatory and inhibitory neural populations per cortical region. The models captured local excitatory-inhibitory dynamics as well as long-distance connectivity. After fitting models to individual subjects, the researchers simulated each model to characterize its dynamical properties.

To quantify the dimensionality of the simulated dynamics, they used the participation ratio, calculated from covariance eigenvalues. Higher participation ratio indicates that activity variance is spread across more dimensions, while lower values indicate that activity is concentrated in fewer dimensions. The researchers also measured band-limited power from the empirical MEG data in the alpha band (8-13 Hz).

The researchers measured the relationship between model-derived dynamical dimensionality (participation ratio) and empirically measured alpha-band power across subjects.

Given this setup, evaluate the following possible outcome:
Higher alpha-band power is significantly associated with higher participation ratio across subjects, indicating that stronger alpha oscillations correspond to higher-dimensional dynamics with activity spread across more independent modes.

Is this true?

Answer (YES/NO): NO